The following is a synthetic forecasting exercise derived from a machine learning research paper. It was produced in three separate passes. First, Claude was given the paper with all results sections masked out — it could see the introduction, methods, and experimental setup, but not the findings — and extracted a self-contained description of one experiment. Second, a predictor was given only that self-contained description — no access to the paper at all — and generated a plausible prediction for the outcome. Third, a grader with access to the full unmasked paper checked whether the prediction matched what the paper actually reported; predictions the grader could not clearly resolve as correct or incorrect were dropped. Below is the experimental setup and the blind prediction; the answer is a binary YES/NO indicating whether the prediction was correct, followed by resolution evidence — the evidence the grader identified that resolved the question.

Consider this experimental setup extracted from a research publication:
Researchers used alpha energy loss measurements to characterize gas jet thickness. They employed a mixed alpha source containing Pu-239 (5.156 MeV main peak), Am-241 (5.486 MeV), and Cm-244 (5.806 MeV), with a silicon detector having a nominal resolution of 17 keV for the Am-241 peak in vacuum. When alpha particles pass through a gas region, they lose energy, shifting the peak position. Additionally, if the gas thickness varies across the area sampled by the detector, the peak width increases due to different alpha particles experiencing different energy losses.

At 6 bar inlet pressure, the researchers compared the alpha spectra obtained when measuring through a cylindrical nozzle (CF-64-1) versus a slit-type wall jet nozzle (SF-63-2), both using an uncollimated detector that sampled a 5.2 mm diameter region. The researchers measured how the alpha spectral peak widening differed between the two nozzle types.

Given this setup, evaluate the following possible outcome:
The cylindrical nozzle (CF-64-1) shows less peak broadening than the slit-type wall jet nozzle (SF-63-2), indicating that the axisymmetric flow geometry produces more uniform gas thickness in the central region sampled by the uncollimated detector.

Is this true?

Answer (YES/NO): NO